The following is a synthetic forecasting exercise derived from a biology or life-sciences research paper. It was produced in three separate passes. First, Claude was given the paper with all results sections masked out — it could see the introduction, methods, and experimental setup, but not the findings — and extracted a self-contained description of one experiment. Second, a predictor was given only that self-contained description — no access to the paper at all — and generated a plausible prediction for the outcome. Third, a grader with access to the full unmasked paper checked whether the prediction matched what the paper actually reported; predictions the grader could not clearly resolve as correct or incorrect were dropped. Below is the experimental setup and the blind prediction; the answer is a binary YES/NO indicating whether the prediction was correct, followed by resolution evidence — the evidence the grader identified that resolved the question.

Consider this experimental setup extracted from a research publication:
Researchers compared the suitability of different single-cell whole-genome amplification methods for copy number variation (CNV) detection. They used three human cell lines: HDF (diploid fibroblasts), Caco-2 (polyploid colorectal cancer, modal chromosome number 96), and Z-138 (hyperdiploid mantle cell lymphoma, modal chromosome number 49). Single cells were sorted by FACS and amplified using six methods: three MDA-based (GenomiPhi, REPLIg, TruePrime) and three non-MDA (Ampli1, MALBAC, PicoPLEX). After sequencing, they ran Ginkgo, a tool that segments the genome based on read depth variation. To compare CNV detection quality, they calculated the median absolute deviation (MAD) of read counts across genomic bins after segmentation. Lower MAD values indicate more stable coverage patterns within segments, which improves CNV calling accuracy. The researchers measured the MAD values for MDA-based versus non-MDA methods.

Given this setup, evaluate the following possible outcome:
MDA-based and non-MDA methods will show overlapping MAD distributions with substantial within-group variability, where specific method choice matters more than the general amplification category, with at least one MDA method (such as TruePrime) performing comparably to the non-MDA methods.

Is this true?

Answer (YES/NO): NO